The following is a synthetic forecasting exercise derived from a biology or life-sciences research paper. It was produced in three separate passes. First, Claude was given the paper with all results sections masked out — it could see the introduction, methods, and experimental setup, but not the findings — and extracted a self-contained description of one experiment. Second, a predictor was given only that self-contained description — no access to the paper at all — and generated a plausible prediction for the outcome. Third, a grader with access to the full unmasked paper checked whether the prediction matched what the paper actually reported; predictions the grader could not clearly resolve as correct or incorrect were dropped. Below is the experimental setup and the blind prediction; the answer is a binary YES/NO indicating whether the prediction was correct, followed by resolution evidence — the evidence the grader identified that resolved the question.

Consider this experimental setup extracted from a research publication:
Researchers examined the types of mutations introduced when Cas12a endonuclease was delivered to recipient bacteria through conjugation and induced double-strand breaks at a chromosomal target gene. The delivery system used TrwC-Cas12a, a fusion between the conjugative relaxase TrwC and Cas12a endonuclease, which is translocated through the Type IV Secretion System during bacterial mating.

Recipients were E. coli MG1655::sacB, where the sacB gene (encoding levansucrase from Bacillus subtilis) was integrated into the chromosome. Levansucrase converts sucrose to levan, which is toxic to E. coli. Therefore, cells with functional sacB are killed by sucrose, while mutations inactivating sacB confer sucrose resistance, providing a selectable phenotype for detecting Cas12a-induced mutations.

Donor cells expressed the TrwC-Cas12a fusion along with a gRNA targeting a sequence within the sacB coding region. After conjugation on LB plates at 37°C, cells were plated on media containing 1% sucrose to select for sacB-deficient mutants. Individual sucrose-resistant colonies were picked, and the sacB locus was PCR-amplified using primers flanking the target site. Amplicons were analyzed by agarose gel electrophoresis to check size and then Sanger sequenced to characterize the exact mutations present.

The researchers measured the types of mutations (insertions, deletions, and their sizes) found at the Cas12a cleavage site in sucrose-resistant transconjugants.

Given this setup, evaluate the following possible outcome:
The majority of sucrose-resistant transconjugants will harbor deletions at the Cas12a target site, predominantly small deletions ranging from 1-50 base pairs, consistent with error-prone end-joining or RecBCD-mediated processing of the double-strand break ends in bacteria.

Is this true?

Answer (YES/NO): NO